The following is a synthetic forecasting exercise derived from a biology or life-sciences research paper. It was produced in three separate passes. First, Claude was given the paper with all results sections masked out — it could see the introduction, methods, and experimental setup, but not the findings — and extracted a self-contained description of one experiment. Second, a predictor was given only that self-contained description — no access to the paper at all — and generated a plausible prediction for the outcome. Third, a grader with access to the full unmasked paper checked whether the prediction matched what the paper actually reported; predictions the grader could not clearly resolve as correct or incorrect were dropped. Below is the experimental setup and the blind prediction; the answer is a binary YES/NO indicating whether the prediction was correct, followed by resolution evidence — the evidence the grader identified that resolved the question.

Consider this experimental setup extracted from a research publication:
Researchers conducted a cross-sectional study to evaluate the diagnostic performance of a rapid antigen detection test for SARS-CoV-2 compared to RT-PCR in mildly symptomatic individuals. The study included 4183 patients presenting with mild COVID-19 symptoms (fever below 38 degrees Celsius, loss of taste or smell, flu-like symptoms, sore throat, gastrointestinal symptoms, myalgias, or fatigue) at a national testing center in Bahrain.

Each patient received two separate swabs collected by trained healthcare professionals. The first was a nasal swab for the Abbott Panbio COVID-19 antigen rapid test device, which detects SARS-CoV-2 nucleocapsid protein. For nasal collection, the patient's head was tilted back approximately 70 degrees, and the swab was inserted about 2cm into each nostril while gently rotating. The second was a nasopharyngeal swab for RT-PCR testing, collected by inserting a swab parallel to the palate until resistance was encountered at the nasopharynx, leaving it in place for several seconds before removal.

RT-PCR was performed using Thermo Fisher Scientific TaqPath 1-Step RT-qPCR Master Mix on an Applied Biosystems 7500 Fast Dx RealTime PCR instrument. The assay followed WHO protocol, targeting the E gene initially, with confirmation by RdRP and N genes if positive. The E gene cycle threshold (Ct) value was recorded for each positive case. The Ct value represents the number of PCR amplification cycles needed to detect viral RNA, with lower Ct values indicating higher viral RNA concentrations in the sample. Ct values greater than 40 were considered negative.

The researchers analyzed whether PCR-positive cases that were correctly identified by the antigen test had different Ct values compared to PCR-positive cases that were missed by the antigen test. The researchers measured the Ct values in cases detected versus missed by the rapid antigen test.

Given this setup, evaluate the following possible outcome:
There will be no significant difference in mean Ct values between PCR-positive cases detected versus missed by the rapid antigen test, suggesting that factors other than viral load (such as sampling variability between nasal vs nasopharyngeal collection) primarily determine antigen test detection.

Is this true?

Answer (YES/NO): NO